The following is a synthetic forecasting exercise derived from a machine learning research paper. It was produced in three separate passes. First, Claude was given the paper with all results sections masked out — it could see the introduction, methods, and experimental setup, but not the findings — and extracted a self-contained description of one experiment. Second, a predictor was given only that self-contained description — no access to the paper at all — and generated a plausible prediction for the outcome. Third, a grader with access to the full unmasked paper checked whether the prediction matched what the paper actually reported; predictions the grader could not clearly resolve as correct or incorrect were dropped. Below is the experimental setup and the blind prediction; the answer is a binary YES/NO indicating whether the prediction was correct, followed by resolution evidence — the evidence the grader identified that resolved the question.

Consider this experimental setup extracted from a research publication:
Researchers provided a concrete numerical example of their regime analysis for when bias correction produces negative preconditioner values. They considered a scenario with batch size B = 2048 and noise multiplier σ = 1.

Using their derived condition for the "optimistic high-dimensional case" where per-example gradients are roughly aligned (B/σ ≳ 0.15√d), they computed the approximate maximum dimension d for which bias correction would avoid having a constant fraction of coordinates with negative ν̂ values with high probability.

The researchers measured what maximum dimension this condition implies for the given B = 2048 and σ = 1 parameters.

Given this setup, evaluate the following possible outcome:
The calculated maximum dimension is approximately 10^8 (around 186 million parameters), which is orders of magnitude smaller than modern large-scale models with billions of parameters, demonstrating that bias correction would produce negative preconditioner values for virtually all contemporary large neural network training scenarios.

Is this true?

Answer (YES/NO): NO